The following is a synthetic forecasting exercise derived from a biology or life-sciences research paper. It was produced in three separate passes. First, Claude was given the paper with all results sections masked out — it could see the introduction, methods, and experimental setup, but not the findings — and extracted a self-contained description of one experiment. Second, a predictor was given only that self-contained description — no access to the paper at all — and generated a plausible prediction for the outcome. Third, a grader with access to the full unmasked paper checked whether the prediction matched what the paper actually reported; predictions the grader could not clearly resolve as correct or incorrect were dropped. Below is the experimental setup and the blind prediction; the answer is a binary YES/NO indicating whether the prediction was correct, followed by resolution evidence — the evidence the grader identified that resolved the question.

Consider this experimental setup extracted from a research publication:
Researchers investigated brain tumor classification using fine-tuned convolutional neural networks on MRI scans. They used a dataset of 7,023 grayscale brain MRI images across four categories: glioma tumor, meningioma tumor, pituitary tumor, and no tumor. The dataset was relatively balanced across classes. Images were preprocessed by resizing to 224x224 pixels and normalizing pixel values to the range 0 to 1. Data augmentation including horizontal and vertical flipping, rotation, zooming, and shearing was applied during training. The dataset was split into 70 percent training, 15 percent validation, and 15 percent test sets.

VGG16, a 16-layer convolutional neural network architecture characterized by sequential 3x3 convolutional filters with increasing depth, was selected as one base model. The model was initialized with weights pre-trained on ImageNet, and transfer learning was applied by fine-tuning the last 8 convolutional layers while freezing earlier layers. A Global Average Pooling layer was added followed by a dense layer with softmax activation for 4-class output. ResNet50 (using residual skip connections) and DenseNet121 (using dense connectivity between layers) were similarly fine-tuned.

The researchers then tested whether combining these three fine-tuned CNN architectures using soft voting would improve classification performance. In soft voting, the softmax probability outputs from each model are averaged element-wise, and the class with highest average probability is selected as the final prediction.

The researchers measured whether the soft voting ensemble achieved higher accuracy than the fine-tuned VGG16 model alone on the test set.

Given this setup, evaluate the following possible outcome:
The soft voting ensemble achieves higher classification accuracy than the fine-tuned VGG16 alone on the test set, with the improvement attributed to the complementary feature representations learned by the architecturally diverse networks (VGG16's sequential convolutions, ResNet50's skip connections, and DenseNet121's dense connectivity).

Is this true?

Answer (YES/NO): YES